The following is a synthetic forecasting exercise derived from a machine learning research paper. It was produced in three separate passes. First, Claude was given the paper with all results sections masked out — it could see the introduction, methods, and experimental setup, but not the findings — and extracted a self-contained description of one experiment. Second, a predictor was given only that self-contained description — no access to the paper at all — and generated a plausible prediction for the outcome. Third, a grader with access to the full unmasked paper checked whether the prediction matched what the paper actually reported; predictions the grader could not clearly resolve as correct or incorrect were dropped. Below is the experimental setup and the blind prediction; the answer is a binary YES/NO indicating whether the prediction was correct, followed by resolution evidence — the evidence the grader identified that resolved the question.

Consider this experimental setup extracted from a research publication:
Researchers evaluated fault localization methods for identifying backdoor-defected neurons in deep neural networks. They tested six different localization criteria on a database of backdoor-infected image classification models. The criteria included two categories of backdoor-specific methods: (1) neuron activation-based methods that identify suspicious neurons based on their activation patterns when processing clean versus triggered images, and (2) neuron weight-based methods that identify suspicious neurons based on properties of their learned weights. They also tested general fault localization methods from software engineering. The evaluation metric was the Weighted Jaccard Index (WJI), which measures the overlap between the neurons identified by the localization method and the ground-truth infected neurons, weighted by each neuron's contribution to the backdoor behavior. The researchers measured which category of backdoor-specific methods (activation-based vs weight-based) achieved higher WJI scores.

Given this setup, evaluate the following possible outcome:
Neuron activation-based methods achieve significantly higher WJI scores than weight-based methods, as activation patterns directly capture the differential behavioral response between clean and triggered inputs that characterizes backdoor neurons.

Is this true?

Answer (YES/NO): NO